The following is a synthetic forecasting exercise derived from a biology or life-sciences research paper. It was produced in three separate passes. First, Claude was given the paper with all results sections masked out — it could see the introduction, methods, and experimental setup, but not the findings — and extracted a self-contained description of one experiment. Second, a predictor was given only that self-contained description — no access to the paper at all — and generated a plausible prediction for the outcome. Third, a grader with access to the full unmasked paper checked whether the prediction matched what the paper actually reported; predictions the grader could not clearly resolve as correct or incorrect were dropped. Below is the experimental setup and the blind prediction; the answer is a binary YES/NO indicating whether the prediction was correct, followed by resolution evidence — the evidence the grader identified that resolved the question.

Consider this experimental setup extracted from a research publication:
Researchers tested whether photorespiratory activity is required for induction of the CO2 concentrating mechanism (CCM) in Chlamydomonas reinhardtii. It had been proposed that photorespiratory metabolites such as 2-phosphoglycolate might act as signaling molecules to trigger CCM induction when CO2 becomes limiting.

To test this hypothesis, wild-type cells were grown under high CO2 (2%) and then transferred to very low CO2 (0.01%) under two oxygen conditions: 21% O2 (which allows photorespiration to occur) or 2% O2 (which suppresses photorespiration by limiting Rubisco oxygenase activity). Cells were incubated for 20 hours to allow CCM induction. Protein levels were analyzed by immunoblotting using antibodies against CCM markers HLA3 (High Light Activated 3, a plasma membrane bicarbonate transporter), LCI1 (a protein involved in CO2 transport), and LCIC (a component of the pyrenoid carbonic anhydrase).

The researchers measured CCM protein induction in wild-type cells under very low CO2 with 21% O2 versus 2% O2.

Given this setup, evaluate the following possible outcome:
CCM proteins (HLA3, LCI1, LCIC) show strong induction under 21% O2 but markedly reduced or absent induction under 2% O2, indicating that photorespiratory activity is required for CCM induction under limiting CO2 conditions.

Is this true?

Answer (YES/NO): NO